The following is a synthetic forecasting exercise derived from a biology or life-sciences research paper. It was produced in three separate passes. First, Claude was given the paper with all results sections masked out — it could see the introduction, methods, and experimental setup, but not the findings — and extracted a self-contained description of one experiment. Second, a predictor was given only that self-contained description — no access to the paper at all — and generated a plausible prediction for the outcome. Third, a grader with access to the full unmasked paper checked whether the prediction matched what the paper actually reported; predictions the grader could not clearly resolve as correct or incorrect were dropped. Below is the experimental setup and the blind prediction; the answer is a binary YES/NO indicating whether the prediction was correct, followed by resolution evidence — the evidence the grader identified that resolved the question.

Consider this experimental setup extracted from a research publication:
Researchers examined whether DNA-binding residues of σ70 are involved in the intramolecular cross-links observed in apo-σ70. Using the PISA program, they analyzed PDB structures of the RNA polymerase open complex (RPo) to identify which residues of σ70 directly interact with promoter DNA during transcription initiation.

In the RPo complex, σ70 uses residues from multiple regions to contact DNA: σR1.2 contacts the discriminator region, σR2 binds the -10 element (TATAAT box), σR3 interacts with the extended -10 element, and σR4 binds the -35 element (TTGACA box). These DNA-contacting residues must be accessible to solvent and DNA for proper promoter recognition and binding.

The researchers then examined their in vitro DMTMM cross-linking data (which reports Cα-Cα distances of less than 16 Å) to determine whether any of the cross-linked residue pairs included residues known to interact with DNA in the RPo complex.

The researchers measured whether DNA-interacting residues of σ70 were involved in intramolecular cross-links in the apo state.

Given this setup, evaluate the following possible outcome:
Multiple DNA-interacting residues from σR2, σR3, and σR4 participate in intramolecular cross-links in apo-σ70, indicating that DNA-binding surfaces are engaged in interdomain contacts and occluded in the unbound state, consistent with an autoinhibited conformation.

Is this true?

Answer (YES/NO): YES